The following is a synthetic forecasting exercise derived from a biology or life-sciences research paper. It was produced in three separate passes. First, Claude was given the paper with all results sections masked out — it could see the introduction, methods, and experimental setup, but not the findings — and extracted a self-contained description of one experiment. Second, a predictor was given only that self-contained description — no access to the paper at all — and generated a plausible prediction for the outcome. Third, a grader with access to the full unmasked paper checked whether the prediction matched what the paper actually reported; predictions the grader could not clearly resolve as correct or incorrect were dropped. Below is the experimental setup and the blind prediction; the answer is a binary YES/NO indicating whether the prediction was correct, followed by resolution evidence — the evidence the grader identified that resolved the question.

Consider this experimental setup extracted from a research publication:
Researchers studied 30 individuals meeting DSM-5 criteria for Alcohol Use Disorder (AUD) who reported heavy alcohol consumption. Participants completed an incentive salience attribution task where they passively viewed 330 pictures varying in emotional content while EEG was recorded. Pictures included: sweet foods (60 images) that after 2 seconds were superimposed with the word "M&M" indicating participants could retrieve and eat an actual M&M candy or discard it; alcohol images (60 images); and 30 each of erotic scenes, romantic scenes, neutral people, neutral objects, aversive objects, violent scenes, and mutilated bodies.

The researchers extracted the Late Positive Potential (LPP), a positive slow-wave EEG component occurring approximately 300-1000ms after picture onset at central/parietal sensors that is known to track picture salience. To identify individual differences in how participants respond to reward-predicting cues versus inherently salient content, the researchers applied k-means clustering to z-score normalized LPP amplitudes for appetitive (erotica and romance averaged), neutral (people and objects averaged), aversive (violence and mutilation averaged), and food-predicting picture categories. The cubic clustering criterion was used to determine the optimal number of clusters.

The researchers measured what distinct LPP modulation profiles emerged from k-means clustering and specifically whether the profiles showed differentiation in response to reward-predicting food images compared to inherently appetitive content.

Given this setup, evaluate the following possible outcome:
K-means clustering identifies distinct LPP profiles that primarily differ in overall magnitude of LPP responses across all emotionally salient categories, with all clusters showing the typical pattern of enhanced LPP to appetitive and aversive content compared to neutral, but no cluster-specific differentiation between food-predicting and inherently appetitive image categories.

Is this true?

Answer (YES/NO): NO